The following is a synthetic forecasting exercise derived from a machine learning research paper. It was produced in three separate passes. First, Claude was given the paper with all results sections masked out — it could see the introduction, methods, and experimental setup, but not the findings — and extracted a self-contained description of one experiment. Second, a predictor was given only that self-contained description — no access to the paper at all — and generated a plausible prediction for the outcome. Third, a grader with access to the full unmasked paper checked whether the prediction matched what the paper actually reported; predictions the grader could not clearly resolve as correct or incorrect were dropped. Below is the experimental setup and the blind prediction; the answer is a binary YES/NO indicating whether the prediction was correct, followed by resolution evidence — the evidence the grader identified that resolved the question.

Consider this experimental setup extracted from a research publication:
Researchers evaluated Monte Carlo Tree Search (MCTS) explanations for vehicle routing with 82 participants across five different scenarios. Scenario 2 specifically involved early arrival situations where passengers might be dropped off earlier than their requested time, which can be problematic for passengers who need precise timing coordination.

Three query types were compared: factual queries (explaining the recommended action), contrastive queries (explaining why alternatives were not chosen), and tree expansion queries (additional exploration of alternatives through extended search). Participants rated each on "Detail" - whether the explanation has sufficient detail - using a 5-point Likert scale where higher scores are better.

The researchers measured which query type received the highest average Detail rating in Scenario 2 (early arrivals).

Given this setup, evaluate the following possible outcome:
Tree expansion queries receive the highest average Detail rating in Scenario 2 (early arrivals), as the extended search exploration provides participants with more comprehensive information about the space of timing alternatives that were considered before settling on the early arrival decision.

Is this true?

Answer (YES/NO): NO